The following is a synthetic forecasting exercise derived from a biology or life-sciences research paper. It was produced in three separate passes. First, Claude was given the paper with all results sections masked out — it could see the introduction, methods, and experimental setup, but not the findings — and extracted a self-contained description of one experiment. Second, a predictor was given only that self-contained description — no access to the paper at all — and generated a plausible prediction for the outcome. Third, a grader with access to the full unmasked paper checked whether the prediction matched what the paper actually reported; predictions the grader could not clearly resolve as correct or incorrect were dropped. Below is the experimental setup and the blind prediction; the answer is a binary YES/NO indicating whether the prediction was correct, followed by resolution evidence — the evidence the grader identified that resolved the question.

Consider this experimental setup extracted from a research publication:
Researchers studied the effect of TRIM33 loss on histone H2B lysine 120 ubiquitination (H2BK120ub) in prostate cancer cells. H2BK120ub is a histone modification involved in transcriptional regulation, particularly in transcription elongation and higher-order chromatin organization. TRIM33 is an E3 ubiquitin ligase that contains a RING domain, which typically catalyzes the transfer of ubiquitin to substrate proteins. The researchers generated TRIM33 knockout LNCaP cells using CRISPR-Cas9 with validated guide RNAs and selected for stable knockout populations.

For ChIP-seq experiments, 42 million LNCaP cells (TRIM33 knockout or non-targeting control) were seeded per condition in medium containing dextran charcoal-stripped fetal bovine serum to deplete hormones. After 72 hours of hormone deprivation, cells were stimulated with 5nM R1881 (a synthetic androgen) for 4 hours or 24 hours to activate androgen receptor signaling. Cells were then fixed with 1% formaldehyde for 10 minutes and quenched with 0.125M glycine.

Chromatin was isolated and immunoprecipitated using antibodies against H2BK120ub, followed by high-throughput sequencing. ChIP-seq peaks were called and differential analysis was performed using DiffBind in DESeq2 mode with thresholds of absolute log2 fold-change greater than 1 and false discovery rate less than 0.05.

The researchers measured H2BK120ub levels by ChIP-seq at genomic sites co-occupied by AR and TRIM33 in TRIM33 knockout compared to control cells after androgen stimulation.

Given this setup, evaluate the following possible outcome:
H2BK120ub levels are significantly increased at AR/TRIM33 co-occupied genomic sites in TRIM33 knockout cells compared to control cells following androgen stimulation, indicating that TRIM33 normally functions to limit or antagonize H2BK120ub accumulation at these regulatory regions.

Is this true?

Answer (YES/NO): NO